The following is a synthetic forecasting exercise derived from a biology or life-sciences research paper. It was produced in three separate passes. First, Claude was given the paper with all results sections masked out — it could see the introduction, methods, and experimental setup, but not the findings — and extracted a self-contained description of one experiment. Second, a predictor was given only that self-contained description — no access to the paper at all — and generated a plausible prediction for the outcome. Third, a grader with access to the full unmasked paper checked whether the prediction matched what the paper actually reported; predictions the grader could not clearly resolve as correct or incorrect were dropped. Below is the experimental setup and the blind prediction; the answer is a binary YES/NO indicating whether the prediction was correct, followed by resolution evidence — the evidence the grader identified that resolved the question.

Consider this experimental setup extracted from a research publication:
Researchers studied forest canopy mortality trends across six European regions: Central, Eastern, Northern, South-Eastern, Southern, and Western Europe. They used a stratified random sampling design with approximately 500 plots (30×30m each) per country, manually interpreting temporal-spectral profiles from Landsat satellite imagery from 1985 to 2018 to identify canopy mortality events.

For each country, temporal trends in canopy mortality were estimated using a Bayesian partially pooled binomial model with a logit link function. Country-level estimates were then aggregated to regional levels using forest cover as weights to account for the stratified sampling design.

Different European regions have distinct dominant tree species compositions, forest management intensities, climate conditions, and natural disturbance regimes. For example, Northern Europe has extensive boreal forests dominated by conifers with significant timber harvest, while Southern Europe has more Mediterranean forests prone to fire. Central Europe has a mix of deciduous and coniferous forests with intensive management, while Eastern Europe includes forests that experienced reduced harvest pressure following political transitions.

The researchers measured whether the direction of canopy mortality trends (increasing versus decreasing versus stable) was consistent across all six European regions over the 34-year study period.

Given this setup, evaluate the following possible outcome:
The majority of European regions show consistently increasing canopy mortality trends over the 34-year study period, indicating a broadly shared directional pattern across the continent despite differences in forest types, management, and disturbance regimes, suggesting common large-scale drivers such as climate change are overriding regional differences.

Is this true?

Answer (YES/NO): NO